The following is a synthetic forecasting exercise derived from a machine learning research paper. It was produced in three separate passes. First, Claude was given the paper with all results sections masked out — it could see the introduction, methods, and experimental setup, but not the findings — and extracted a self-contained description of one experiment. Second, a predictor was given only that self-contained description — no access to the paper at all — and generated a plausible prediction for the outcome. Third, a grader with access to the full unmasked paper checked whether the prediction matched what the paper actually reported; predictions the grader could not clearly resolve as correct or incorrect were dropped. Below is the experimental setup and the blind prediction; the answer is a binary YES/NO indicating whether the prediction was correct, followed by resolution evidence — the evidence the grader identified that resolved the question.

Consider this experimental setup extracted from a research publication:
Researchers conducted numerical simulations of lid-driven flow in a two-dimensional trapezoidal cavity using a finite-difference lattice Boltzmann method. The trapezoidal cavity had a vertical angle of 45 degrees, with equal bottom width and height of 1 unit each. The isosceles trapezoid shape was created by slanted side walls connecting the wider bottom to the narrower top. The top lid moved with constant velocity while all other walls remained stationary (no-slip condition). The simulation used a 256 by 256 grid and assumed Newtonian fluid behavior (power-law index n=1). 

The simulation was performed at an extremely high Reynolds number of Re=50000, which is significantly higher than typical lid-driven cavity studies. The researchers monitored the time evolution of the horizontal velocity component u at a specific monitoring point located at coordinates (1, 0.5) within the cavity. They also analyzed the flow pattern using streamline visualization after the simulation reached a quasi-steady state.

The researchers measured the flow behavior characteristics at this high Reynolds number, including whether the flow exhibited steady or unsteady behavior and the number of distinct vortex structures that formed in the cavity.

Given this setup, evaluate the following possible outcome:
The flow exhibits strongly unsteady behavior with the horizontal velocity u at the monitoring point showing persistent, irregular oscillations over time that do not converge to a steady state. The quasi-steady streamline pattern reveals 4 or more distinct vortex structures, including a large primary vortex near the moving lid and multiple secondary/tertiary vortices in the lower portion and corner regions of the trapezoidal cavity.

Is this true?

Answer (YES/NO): YES